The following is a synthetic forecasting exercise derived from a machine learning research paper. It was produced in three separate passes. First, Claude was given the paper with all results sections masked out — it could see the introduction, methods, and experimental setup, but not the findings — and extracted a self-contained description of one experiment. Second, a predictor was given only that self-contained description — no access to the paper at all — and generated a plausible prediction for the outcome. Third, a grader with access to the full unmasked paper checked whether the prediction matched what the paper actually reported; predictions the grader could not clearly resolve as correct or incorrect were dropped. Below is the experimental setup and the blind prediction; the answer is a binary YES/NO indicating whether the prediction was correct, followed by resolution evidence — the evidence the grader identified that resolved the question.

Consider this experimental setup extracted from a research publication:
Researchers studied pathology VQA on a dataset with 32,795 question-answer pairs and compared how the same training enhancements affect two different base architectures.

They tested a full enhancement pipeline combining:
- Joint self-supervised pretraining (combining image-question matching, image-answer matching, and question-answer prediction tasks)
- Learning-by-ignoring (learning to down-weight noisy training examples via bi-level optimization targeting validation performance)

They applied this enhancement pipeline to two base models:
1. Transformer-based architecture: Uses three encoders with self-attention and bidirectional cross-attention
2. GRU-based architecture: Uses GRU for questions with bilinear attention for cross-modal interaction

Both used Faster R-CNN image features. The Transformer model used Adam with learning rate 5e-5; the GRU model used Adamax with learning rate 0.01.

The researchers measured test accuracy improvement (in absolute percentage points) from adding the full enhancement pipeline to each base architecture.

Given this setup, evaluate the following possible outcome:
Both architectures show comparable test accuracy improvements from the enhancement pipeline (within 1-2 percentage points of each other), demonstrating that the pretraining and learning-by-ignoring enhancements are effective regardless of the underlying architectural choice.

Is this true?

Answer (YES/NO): YES